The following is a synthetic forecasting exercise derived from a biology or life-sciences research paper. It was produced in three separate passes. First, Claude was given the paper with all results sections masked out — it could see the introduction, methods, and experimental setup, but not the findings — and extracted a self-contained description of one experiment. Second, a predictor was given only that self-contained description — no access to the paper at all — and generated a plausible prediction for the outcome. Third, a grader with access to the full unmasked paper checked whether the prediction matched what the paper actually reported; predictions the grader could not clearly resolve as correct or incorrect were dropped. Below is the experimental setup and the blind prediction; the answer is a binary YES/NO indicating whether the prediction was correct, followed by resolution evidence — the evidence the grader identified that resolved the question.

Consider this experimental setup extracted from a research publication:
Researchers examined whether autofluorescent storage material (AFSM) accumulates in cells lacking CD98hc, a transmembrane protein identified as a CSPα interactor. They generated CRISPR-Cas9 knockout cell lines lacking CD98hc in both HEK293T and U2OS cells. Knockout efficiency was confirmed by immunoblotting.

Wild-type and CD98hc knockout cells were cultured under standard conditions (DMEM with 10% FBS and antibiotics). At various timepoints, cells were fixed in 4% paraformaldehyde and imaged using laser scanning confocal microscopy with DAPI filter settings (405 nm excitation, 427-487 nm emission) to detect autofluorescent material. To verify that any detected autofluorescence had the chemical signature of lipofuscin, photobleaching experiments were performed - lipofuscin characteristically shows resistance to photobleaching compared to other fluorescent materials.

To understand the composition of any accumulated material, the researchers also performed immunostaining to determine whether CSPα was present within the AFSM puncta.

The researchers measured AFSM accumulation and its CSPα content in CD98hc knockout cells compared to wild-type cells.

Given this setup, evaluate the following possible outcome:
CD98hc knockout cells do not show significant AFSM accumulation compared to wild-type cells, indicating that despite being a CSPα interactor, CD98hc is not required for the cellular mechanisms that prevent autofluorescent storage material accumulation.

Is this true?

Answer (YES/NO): NO